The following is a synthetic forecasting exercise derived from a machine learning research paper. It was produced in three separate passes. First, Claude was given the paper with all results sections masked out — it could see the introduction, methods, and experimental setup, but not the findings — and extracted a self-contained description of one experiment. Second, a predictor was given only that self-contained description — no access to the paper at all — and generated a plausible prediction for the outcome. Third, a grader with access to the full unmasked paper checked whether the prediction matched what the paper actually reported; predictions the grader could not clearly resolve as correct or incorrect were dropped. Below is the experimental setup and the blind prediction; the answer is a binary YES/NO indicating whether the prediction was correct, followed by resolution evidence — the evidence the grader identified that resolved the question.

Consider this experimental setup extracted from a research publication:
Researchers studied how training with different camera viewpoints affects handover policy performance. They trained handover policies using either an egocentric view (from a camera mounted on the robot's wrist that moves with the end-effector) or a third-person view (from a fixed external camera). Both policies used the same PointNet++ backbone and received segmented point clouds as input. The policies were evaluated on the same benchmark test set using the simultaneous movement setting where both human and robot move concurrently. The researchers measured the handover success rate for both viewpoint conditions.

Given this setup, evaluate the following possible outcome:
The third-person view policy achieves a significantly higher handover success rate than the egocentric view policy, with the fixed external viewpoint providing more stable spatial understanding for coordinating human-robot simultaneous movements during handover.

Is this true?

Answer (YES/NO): NO